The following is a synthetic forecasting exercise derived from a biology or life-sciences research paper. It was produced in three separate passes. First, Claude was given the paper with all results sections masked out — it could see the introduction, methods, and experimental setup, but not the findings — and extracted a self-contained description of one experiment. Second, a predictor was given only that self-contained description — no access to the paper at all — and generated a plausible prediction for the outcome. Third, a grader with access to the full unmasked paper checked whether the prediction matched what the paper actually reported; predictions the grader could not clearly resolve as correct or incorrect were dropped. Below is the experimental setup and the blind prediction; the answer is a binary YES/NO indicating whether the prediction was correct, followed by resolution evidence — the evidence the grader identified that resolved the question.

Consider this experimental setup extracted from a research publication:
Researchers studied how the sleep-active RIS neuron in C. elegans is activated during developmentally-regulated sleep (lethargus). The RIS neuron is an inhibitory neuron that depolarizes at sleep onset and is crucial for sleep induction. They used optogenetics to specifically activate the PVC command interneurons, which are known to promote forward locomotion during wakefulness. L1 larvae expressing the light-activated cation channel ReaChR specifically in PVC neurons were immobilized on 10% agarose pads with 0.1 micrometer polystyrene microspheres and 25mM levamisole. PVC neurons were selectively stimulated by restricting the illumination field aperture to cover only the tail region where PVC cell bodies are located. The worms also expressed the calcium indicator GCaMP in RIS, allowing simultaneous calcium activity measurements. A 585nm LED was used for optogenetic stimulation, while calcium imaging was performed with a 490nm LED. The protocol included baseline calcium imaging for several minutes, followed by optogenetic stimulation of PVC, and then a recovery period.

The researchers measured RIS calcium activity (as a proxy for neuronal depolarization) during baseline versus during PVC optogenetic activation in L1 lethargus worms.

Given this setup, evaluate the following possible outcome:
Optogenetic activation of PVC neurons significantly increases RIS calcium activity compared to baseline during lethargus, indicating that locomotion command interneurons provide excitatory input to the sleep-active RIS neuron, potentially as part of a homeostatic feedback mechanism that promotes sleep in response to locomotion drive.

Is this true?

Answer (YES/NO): YES